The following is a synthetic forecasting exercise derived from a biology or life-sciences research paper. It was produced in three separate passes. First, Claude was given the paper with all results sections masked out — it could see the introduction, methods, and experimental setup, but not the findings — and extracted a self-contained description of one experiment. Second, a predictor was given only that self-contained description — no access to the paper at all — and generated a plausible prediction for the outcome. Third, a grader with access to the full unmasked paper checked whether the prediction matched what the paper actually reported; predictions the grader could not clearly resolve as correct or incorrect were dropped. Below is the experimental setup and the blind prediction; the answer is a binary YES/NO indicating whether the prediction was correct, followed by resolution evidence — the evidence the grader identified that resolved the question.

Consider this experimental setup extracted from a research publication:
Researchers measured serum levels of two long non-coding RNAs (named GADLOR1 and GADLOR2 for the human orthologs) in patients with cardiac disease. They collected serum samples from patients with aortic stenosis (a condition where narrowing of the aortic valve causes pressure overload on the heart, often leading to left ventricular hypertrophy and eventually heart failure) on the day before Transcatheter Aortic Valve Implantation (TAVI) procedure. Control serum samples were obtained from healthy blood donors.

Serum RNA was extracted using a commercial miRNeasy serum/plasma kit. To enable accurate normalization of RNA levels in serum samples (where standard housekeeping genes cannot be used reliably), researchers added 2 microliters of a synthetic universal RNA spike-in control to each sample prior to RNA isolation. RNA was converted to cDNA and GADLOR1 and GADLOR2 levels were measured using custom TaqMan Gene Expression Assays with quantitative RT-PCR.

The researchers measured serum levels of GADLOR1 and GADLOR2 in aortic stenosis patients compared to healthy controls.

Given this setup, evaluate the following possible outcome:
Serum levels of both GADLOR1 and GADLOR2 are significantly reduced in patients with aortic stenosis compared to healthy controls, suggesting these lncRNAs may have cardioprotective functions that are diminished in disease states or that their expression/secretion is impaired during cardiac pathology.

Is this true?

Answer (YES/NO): NO